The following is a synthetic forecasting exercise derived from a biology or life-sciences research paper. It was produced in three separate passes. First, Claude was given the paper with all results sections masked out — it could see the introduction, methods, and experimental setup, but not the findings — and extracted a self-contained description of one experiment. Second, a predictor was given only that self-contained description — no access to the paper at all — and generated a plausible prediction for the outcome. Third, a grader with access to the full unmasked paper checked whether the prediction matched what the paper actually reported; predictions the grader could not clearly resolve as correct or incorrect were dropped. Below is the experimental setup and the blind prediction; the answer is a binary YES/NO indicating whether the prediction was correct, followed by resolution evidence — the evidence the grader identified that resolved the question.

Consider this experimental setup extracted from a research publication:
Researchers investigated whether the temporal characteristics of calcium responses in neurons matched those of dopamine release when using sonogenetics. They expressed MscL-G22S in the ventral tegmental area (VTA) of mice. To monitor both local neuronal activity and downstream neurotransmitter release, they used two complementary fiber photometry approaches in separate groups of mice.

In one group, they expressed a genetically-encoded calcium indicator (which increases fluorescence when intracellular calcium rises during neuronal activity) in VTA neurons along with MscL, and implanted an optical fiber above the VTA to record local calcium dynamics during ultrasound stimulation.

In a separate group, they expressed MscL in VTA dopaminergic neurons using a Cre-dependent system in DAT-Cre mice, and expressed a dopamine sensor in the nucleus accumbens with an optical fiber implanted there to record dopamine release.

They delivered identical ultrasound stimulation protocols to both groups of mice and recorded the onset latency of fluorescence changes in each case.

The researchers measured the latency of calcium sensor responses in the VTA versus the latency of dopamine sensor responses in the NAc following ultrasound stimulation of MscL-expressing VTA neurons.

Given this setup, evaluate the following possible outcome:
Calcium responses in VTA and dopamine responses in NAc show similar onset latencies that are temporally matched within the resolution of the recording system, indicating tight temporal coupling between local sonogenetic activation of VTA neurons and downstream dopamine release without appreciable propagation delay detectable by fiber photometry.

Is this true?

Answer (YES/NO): YES